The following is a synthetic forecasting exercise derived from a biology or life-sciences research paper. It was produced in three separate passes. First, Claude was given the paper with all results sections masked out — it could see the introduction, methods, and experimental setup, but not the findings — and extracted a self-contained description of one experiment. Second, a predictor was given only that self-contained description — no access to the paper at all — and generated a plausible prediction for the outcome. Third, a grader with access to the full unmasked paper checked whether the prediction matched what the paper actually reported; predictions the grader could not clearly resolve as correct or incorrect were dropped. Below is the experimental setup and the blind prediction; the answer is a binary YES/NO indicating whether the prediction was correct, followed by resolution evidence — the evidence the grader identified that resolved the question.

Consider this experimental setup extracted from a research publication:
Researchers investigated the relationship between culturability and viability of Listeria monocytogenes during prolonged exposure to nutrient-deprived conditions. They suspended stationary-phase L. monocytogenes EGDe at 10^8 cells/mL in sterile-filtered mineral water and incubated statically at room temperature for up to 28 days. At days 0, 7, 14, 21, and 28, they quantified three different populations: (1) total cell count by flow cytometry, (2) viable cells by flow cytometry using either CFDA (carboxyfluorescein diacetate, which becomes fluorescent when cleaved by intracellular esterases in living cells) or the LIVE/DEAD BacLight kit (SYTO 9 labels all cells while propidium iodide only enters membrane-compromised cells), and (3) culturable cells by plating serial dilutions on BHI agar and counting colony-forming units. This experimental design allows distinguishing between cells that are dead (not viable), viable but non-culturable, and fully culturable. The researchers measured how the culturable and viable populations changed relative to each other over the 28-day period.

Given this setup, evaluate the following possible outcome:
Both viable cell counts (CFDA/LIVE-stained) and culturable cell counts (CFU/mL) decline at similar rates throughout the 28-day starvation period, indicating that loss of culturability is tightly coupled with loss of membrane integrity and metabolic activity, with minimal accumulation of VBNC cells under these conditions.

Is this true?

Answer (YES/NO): NO